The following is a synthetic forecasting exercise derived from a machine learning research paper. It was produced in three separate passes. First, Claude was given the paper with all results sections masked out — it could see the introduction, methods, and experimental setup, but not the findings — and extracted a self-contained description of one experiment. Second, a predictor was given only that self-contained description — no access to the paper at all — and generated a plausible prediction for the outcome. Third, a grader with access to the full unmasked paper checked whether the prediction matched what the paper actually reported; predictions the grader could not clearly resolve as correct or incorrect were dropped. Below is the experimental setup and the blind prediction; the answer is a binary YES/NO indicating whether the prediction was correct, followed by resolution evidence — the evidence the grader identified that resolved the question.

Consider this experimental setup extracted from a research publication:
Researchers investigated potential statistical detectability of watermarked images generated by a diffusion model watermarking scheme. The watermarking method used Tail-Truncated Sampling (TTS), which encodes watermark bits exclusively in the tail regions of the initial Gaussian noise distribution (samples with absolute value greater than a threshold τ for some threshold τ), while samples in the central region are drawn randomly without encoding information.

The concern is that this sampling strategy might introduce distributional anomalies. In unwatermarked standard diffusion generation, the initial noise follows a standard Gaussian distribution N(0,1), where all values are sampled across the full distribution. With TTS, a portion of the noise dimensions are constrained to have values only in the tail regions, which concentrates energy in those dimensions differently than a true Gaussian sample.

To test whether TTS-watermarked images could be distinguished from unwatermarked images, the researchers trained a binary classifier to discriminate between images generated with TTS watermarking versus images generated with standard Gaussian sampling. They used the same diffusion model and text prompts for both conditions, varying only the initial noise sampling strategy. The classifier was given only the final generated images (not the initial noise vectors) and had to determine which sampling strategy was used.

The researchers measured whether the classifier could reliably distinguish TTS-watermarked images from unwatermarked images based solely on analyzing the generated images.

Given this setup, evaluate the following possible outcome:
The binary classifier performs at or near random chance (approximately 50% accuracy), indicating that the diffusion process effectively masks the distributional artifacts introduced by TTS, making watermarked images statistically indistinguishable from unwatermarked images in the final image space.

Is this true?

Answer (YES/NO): NO